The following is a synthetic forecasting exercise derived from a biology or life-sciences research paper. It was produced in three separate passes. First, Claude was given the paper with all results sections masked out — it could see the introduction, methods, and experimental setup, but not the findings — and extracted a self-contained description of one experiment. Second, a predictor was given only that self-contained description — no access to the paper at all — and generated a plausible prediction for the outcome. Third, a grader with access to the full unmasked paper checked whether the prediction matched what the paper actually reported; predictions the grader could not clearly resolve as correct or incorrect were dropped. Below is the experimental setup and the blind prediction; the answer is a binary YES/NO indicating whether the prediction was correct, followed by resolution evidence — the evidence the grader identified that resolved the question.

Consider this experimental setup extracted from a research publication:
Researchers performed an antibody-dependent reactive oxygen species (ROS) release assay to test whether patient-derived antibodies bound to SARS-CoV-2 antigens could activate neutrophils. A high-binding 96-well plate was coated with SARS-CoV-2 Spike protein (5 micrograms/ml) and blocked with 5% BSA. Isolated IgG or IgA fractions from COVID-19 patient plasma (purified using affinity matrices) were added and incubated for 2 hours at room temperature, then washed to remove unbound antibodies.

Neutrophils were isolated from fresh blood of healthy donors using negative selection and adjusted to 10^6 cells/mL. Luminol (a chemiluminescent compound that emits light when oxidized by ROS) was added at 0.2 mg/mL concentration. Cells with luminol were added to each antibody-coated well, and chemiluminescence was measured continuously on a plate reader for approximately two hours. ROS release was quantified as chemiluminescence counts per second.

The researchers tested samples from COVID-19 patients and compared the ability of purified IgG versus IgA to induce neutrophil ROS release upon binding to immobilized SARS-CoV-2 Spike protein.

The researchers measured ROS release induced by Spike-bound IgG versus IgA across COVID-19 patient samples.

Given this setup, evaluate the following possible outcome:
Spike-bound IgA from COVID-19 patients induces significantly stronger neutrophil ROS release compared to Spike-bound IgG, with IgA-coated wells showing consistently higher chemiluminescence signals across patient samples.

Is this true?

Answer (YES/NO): NO